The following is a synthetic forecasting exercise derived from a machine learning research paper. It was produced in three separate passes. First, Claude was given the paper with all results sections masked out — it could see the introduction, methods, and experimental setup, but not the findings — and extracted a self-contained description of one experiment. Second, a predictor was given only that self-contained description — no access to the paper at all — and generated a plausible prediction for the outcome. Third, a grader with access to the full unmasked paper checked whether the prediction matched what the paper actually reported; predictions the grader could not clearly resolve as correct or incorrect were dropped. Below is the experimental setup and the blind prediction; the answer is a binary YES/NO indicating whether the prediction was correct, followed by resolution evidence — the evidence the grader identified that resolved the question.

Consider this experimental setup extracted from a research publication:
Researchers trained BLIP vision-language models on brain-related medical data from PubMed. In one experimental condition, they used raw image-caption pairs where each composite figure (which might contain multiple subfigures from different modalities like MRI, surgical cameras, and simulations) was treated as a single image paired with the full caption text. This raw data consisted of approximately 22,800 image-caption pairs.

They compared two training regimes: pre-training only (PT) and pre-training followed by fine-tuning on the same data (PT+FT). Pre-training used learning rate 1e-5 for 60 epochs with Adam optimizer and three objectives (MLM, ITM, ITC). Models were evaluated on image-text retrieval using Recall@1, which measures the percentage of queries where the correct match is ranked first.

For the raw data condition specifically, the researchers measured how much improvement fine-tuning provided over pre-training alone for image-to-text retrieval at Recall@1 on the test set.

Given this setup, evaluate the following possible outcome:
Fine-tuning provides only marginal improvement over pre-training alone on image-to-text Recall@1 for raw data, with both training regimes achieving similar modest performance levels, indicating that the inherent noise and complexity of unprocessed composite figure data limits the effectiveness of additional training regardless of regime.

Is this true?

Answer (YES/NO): NO